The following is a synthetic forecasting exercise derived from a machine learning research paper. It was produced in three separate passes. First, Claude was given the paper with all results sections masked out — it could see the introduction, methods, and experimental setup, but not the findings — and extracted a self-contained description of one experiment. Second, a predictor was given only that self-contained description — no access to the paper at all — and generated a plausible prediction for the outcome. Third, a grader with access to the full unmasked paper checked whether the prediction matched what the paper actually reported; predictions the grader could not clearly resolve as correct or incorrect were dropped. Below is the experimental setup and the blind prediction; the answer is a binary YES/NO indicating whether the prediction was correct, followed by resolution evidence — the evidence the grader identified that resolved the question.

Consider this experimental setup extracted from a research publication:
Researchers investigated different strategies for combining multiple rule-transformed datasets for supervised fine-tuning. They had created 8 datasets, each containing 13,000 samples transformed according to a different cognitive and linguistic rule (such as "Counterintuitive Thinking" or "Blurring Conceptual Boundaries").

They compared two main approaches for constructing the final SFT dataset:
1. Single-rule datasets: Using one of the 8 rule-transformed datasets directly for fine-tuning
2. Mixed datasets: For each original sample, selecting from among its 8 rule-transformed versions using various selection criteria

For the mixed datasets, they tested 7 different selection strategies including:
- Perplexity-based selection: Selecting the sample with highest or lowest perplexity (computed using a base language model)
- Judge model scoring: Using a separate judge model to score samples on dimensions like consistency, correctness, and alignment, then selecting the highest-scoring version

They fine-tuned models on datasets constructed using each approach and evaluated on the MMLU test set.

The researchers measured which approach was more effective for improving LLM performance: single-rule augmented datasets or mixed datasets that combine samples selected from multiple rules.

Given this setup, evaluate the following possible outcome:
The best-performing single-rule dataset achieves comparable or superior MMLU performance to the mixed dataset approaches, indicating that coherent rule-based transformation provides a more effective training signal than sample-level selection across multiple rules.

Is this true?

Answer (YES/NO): YES